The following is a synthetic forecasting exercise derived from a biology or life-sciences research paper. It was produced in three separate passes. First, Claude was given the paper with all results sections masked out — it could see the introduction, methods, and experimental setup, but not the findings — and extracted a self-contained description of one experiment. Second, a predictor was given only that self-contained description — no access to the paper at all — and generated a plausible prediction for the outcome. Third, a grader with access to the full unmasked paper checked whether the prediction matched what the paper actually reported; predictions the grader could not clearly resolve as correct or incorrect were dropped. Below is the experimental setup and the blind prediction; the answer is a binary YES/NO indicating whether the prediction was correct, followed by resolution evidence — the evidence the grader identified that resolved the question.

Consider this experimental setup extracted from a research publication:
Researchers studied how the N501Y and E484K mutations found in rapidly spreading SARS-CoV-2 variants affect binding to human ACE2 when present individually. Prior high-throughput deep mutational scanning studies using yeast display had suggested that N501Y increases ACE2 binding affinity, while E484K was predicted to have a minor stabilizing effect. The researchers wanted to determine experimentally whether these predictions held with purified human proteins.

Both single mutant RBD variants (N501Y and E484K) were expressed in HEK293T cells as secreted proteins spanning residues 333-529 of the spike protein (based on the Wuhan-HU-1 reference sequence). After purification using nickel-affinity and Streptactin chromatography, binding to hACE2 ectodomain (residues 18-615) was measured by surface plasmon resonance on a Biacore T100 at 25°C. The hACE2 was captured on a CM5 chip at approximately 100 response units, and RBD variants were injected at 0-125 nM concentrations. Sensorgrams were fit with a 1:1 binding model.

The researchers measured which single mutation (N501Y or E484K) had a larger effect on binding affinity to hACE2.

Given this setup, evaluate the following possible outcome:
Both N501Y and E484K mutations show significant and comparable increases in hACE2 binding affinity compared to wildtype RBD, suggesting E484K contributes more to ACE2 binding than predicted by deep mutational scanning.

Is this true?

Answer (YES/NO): NO